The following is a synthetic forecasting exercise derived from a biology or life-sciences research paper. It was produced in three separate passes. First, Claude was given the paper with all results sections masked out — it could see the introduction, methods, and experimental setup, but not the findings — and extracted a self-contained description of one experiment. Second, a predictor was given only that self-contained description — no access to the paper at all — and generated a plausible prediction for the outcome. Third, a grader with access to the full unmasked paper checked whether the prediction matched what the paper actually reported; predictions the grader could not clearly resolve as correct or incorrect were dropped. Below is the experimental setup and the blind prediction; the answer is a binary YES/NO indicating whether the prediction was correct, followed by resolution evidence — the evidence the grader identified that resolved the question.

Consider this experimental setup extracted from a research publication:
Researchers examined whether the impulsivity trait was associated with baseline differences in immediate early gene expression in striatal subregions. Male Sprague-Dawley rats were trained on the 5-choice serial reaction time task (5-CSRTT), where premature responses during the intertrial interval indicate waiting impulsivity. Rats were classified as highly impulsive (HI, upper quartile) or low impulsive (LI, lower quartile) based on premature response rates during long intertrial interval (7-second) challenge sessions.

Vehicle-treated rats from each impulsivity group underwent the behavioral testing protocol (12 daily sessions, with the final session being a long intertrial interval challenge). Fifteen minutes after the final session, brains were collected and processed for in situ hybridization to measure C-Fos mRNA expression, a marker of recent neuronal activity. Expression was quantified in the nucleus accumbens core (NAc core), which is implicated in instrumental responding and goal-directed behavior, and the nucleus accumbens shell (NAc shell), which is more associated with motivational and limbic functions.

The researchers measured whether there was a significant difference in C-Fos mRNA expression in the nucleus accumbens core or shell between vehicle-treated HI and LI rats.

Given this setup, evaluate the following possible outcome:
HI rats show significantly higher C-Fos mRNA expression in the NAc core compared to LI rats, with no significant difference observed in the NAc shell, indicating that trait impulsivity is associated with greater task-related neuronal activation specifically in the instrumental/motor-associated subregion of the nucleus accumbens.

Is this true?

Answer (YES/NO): NO